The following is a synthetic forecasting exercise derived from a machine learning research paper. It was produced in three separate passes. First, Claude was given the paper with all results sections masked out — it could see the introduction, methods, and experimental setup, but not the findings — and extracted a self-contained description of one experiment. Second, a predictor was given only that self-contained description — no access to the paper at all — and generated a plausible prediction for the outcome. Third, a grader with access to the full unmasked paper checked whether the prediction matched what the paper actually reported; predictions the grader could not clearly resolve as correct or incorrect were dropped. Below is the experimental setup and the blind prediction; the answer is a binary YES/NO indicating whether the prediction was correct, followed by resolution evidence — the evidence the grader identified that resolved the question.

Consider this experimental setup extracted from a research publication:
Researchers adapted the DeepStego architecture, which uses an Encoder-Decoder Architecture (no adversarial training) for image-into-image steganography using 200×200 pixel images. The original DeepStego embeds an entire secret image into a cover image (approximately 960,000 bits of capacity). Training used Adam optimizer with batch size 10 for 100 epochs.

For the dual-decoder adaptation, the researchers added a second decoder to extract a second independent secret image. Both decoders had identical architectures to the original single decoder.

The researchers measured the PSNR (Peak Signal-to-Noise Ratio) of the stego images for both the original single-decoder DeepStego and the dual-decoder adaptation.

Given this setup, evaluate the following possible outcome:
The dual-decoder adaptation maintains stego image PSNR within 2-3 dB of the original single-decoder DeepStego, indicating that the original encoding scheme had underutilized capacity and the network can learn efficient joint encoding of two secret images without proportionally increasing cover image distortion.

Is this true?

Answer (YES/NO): YES